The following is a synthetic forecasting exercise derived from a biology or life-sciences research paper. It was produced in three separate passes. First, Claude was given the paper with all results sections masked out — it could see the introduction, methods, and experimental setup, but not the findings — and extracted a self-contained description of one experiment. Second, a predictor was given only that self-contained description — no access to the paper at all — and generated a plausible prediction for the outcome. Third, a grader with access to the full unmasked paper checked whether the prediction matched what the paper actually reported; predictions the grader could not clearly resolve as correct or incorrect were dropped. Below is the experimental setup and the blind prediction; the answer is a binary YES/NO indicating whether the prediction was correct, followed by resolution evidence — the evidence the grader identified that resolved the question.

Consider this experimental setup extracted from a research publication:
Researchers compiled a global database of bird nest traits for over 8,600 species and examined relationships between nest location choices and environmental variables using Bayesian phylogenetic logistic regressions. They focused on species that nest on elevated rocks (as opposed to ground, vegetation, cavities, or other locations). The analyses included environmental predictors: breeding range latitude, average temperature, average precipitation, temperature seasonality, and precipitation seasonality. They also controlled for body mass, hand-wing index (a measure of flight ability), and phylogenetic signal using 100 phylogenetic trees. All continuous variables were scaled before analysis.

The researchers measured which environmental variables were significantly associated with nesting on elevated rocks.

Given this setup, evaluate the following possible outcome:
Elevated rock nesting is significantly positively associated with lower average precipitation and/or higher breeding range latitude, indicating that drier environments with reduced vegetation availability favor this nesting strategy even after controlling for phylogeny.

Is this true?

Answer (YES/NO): YES